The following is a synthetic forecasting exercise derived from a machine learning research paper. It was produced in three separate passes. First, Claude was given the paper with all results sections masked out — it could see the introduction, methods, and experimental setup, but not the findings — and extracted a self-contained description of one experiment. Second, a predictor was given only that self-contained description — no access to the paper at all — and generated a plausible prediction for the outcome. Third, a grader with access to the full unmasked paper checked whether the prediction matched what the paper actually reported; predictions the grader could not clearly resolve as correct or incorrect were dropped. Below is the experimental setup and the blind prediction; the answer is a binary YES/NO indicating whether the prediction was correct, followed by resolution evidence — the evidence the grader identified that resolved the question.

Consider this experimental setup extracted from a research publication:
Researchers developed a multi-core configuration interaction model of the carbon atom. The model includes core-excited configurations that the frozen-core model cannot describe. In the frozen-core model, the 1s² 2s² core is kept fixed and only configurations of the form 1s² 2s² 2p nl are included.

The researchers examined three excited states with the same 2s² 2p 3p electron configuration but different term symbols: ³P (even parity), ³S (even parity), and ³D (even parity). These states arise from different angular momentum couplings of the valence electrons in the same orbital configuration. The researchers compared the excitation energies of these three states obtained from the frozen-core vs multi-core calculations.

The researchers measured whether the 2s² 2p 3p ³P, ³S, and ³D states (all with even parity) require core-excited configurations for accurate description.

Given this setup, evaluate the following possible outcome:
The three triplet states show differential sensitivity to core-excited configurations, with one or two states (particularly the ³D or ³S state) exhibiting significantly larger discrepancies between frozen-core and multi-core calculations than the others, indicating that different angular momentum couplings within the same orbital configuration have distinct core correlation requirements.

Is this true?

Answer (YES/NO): NO